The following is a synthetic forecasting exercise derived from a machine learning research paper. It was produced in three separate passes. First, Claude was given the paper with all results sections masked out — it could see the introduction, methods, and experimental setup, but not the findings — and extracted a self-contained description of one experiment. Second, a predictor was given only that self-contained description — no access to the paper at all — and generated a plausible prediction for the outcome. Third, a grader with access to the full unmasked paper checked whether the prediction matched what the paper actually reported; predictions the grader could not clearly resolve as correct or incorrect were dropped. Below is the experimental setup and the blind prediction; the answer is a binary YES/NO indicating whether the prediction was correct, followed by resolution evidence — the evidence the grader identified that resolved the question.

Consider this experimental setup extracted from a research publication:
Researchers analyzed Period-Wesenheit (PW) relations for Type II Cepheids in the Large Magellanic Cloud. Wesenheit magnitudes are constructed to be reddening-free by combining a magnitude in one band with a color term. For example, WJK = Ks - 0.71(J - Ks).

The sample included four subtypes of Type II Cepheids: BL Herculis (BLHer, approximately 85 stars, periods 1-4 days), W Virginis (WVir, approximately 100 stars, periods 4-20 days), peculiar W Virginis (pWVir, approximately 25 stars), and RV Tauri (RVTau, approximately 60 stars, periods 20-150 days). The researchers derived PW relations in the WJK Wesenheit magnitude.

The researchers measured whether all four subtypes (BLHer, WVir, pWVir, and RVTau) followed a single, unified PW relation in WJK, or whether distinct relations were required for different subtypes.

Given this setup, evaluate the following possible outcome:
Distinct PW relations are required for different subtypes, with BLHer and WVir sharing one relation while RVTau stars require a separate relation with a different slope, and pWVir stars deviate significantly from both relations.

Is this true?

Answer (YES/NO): NO